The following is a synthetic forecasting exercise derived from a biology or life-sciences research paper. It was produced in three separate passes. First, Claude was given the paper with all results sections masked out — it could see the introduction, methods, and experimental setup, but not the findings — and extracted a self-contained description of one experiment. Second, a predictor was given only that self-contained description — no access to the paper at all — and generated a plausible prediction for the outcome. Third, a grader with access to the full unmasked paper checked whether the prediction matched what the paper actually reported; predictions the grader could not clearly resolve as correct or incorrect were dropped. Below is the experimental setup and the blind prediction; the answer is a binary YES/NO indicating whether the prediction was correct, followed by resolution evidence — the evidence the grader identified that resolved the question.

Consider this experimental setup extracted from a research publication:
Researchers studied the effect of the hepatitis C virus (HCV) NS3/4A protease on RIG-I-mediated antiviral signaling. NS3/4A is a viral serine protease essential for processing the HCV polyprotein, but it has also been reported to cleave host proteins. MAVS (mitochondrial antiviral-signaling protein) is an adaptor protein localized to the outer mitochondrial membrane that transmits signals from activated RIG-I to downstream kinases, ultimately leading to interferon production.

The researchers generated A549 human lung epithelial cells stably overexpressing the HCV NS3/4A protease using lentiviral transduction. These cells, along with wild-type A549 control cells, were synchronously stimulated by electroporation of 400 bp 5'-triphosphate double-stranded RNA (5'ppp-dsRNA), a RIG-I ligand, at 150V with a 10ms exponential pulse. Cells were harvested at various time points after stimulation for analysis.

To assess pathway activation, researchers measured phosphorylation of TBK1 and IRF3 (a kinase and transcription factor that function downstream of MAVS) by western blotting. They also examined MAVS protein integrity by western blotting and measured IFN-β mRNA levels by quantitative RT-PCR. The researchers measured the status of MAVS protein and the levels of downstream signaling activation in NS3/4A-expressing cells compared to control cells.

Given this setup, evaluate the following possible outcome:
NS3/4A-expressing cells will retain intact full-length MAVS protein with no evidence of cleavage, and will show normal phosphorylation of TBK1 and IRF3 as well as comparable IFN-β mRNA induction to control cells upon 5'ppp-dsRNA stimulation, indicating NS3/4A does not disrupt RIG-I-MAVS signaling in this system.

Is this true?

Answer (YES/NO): NO